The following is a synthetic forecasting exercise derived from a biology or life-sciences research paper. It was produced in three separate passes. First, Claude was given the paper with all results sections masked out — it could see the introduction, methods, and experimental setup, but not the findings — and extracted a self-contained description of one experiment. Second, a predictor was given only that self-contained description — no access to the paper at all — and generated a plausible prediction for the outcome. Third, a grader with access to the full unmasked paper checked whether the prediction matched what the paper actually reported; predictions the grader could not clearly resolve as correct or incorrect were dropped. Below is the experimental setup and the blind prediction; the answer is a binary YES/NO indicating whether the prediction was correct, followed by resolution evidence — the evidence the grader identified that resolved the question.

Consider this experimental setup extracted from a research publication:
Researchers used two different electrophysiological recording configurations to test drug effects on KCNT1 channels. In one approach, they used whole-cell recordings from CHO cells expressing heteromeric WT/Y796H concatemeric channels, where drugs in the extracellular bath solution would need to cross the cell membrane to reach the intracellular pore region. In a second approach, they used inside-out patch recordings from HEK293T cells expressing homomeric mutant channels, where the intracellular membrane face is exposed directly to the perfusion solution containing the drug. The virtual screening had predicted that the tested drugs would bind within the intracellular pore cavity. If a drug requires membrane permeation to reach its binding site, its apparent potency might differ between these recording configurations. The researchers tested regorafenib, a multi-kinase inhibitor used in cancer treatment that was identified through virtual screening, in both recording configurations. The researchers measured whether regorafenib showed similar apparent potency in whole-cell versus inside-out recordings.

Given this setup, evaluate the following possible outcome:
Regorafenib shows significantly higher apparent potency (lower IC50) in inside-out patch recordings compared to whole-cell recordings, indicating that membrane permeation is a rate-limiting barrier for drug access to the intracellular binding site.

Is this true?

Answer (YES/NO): NO